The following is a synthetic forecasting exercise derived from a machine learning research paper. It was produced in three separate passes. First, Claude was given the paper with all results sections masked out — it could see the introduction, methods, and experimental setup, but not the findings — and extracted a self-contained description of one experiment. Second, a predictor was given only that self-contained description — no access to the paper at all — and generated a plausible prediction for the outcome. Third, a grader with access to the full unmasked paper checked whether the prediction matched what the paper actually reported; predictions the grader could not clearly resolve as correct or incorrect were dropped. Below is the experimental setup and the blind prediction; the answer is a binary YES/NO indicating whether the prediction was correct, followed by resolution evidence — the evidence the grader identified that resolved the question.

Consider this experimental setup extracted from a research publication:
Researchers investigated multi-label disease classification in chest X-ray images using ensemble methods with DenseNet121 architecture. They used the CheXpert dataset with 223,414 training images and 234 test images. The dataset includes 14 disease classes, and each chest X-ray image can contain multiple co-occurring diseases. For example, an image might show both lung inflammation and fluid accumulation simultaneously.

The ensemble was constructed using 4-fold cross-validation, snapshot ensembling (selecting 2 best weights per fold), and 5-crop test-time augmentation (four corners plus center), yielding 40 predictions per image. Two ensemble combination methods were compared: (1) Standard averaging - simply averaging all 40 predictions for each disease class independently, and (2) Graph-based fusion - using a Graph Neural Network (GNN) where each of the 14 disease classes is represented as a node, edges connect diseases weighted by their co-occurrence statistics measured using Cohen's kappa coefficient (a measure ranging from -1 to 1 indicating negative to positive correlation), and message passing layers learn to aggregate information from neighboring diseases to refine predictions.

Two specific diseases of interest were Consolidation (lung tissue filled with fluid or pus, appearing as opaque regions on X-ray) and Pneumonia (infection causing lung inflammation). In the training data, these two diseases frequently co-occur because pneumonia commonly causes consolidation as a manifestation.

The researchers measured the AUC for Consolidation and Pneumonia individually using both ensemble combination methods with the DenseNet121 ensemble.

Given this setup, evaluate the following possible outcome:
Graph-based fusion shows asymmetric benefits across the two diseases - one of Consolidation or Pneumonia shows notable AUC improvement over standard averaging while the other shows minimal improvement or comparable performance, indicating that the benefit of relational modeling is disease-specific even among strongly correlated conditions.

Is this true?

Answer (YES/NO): NO